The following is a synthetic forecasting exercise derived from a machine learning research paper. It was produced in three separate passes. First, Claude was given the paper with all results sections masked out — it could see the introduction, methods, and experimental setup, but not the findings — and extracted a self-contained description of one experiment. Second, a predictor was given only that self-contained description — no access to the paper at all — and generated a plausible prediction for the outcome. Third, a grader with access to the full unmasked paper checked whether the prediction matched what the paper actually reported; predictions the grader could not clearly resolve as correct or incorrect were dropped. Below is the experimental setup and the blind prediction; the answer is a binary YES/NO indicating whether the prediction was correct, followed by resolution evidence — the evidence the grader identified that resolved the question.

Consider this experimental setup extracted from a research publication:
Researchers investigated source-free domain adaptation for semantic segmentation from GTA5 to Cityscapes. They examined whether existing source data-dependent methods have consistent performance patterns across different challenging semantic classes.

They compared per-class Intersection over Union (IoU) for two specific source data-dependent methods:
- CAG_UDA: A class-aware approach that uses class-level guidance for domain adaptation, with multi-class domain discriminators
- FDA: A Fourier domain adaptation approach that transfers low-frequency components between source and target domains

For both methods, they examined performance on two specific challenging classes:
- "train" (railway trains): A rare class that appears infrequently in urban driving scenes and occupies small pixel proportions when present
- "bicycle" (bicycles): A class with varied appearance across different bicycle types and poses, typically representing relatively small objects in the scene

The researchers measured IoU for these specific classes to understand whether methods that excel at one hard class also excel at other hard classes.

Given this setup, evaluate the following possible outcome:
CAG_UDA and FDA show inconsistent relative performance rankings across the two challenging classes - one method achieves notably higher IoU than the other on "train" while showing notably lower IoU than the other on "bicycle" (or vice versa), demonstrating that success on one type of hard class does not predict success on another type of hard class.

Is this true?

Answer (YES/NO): YES